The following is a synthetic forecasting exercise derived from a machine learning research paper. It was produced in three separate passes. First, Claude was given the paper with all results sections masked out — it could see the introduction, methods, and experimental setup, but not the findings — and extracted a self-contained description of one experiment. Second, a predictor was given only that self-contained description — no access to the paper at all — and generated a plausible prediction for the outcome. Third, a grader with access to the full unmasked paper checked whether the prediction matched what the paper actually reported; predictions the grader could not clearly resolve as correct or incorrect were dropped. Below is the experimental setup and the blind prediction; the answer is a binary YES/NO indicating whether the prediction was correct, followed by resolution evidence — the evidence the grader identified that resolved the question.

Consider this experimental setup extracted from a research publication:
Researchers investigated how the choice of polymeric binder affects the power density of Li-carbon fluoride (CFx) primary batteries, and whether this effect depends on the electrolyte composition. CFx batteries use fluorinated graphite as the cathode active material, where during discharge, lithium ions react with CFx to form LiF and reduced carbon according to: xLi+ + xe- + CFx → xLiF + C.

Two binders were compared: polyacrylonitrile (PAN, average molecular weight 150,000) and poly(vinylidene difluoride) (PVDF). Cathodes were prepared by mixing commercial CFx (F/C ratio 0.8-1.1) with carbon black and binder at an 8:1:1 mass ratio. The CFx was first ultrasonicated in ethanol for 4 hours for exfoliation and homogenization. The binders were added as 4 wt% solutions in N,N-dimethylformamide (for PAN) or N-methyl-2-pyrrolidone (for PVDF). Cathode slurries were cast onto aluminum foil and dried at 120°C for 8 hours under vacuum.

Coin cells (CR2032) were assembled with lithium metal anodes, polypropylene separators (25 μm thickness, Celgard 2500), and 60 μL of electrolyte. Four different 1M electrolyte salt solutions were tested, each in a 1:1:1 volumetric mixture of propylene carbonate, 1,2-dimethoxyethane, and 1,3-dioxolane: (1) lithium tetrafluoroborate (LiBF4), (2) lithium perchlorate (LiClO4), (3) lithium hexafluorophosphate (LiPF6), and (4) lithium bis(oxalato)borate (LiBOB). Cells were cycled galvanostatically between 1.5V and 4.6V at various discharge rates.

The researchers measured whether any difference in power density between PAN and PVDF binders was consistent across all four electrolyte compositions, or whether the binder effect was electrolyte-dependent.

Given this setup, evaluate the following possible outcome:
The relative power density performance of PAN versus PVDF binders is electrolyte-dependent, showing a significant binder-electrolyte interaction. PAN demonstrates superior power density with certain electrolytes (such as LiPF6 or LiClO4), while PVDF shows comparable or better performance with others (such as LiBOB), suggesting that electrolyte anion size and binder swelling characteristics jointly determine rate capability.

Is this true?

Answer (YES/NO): NO